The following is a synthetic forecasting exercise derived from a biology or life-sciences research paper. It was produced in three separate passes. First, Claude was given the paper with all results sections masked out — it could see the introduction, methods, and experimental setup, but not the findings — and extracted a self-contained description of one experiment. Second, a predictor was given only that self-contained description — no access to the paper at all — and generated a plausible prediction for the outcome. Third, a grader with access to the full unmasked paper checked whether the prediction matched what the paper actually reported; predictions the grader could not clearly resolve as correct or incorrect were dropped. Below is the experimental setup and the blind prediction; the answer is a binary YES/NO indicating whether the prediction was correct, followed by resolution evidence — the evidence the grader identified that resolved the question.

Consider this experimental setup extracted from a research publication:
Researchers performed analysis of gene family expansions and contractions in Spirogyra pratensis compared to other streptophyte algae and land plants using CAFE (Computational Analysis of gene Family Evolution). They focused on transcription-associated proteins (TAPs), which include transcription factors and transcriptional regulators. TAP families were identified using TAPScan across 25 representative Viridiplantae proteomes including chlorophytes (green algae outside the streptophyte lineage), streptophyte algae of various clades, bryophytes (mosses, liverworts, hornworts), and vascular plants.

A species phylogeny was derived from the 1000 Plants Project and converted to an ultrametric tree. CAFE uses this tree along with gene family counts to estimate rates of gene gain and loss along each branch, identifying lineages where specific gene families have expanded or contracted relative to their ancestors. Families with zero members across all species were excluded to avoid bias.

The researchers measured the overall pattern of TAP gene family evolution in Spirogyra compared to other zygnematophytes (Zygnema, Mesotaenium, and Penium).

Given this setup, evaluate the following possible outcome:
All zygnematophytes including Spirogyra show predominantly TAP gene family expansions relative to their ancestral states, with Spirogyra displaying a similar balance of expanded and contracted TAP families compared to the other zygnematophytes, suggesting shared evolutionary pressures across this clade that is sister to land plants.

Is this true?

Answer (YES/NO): NO